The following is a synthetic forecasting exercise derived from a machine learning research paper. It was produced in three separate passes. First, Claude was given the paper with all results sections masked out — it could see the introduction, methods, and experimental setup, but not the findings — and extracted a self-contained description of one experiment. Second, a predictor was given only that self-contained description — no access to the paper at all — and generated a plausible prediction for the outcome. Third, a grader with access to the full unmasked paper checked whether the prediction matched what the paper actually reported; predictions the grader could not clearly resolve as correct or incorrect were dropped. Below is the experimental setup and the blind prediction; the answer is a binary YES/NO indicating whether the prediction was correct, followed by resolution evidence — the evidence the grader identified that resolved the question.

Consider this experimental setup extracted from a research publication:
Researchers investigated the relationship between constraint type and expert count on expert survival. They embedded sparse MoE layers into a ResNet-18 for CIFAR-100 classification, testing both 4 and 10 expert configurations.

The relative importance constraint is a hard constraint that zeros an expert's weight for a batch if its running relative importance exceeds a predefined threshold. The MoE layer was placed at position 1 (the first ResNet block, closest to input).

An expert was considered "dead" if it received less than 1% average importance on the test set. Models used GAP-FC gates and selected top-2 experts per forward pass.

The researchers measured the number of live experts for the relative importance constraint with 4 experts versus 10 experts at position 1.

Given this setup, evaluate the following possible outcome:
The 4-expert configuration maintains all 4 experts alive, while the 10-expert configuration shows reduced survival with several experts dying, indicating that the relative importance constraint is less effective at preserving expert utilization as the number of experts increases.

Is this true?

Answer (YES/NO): YES